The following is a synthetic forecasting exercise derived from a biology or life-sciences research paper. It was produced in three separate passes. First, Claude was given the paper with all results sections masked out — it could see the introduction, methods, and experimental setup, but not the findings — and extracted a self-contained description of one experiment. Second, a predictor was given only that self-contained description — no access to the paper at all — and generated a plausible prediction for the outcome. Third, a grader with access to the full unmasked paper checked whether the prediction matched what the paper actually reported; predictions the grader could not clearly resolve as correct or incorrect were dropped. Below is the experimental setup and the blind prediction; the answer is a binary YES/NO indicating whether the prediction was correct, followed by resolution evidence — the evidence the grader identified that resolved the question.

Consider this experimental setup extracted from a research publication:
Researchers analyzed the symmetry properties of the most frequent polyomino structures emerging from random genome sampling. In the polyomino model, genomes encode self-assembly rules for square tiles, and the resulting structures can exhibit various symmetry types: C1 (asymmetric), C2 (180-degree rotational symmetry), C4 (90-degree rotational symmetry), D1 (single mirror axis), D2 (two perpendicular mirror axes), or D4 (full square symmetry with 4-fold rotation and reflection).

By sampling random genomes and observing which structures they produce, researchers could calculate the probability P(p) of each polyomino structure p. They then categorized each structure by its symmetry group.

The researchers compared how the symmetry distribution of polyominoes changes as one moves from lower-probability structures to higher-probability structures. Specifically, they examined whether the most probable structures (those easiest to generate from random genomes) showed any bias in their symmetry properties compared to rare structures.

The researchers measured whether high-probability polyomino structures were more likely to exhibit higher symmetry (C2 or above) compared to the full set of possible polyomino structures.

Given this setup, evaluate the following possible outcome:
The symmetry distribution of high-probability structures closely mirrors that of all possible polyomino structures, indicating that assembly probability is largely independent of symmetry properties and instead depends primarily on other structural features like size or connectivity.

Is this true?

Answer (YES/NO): NO